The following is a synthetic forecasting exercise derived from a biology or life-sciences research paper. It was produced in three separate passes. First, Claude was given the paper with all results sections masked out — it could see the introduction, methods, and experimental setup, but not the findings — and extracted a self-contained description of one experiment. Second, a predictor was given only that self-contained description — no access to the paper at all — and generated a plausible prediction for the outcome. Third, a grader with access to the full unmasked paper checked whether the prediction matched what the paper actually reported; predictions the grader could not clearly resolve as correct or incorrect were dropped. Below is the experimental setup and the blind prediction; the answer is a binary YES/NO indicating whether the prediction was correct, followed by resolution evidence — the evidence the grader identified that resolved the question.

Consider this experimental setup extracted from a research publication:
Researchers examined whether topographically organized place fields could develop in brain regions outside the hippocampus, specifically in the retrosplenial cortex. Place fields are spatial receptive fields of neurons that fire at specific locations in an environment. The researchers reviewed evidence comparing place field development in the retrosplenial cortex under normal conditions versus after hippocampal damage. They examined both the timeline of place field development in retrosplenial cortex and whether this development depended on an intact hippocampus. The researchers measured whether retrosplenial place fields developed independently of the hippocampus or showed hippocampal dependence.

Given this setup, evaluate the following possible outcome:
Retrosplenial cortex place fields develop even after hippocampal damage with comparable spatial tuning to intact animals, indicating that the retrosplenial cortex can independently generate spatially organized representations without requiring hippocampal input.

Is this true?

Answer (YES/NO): NO